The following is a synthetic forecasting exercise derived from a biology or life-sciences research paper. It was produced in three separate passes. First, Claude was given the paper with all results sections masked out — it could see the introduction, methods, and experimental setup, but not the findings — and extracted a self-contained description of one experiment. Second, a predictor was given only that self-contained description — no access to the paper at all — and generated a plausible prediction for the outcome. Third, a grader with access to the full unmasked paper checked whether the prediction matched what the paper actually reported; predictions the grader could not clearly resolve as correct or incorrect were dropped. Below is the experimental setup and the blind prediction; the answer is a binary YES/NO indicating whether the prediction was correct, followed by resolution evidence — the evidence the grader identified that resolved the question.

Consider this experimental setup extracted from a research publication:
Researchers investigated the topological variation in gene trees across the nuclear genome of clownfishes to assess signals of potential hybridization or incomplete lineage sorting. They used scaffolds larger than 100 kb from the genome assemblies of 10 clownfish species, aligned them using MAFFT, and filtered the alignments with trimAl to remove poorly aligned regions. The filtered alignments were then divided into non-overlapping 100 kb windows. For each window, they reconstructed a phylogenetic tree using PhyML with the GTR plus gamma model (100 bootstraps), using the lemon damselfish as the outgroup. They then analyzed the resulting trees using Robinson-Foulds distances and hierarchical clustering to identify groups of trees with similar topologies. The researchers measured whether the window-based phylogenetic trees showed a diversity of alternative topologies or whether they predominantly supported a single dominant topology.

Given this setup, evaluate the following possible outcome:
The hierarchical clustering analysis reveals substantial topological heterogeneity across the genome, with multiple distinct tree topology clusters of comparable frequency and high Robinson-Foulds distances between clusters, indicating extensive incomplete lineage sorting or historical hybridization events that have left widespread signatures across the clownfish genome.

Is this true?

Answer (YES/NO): NO